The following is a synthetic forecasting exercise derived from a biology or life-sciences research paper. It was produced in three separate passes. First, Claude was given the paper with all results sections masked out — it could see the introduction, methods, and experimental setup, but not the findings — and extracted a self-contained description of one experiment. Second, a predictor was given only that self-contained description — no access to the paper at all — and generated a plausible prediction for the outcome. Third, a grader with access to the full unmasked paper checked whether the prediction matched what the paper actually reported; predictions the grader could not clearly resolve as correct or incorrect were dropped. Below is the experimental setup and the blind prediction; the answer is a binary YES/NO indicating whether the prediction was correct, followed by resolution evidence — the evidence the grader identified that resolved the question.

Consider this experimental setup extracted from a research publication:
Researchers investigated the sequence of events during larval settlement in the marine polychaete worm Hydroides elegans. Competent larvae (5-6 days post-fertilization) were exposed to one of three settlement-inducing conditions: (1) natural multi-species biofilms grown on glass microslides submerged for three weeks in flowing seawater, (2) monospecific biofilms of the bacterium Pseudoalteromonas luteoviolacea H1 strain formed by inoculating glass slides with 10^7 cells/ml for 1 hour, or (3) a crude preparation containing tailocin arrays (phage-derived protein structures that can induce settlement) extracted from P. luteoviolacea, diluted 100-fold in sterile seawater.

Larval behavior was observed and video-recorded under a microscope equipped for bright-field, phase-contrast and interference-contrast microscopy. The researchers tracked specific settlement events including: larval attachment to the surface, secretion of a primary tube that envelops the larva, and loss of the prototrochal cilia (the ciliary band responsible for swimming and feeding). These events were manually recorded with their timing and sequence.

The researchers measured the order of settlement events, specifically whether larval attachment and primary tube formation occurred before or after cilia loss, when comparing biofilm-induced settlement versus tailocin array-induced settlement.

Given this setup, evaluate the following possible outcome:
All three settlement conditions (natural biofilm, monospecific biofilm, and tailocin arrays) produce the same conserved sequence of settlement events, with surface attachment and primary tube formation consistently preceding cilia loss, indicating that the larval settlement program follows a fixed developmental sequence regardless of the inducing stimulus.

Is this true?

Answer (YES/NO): NO